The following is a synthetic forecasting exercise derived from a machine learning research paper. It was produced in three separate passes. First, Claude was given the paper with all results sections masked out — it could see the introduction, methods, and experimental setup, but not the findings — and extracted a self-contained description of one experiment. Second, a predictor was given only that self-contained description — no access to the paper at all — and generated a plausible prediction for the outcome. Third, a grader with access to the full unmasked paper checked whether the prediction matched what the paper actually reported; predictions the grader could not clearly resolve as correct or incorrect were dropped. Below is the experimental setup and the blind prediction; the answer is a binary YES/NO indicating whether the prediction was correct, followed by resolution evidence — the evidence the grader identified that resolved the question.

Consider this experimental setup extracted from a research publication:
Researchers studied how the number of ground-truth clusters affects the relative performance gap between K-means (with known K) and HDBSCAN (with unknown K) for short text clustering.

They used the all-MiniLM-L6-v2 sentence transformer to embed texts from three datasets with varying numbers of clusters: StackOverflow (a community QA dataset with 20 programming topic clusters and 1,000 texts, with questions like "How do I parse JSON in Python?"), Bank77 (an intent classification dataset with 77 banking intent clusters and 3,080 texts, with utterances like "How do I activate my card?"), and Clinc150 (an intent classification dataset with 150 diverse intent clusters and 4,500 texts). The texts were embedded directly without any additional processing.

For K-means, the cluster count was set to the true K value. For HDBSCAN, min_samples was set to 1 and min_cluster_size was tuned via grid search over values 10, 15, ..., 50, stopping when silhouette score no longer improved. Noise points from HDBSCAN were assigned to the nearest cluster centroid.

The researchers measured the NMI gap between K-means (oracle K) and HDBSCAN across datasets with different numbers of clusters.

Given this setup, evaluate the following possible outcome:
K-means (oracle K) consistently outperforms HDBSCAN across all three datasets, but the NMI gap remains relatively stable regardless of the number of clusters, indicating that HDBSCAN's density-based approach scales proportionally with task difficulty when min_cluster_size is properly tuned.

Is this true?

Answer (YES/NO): NO